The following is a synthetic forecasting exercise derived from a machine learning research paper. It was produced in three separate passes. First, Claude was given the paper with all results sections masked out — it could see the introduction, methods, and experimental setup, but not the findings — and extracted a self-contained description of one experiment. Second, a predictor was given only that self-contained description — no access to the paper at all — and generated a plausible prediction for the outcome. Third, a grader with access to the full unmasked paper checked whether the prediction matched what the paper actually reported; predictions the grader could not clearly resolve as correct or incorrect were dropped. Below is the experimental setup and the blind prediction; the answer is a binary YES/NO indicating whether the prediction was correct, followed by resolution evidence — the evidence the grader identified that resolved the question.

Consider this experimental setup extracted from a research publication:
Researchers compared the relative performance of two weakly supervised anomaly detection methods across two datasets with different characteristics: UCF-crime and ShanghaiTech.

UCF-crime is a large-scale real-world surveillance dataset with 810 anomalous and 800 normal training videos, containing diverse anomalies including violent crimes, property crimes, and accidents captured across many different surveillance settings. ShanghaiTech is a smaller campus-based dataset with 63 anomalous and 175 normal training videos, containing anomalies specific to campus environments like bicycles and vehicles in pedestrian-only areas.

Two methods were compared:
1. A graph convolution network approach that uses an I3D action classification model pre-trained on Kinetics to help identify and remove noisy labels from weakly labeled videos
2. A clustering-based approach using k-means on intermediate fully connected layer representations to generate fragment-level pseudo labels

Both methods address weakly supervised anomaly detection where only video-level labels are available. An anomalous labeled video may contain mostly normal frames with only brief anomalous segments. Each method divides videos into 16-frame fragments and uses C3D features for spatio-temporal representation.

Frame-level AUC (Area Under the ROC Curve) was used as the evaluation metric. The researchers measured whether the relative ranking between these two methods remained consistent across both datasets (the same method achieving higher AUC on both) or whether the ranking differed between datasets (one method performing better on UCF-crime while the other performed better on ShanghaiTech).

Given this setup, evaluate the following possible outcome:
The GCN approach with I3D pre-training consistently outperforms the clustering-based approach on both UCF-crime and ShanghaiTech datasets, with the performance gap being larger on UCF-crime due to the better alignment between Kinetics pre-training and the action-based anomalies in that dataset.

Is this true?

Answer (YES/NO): NO